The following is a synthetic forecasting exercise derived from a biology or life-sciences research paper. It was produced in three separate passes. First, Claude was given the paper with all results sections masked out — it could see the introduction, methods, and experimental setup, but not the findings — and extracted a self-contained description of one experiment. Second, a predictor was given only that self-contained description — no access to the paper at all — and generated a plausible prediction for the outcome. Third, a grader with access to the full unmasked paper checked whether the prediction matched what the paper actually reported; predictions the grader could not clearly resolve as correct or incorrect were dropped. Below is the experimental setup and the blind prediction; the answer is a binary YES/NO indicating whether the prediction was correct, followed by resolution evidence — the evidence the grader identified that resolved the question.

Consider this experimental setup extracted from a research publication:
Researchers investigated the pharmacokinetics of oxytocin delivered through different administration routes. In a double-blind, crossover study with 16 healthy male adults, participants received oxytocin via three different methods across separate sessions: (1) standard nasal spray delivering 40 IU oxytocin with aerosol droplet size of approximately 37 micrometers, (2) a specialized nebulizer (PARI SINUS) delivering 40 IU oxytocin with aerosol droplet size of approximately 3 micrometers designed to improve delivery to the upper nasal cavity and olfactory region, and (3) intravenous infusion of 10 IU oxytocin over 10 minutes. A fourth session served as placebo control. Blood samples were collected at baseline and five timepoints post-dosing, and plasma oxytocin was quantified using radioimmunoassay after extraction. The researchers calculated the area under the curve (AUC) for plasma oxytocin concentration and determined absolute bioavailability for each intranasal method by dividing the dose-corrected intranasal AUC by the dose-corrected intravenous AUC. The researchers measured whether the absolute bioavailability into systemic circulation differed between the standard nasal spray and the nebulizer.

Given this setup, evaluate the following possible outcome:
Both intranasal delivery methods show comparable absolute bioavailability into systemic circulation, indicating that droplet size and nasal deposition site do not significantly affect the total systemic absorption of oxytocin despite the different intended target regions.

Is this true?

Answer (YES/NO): YES